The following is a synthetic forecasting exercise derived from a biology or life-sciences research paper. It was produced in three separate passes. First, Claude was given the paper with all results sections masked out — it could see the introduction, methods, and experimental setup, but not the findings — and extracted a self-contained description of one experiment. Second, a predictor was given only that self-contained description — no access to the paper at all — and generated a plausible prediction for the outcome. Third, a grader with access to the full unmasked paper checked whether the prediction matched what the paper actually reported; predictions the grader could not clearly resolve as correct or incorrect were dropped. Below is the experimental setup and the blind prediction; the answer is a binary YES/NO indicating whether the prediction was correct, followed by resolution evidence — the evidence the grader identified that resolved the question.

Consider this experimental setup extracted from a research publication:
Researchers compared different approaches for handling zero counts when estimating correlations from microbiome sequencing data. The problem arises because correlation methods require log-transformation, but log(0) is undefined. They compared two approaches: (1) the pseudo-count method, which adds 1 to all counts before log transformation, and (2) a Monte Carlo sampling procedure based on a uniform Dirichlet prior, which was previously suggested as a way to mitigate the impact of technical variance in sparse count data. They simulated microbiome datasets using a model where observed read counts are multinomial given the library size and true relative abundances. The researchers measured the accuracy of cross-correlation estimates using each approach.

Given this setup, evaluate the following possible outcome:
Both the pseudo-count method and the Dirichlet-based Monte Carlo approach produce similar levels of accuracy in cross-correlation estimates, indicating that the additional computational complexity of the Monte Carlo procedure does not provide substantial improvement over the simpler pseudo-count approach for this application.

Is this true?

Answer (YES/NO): NO